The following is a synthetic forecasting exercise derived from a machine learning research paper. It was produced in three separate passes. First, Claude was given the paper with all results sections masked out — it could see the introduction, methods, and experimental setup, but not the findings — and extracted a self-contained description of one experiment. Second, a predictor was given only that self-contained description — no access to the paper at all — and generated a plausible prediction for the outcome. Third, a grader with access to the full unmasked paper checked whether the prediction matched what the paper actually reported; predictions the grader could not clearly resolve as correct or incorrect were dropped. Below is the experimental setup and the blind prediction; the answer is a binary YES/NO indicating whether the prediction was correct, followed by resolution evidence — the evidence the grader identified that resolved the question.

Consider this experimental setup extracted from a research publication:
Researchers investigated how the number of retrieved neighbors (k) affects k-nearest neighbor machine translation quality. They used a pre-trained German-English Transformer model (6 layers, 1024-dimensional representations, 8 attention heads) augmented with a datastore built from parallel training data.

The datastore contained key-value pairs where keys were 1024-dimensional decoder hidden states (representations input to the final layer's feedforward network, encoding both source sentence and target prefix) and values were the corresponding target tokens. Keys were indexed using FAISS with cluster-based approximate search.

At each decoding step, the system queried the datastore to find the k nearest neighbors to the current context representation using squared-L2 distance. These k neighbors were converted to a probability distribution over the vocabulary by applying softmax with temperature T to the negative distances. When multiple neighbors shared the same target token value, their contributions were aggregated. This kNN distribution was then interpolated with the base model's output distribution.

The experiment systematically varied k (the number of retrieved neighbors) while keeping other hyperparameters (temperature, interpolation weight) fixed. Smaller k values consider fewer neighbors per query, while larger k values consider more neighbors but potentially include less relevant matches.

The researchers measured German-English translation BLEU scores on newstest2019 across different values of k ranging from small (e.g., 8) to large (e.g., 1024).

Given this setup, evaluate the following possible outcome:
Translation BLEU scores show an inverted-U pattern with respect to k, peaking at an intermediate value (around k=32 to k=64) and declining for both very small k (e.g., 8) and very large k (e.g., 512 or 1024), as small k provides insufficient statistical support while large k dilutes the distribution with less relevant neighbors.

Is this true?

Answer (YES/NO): NO